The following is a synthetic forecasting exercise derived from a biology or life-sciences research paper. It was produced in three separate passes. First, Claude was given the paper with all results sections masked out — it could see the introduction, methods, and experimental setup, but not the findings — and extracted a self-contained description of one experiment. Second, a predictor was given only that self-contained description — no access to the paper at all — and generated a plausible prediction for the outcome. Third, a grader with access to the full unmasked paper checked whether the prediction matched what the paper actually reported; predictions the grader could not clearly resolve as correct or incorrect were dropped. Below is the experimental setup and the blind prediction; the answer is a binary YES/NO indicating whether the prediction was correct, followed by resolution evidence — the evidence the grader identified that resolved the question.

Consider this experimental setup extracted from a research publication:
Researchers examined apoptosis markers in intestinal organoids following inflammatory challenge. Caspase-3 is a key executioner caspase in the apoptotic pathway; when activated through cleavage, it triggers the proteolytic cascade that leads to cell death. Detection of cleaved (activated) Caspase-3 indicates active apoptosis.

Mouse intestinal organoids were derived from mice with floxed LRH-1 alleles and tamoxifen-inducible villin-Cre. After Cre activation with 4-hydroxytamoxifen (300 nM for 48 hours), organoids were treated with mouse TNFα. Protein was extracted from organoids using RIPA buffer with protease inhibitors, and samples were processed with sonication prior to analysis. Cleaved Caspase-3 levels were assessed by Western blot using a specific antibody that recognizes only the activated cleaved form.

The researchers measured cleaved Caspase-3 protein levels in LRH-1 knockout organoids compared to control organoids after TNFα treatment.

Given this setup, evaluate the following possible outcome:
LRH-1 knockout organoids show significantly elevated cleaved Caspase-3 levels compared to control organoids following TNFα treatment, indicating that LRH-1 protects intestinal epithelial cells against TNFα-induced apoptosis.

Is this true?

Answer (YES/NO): YES